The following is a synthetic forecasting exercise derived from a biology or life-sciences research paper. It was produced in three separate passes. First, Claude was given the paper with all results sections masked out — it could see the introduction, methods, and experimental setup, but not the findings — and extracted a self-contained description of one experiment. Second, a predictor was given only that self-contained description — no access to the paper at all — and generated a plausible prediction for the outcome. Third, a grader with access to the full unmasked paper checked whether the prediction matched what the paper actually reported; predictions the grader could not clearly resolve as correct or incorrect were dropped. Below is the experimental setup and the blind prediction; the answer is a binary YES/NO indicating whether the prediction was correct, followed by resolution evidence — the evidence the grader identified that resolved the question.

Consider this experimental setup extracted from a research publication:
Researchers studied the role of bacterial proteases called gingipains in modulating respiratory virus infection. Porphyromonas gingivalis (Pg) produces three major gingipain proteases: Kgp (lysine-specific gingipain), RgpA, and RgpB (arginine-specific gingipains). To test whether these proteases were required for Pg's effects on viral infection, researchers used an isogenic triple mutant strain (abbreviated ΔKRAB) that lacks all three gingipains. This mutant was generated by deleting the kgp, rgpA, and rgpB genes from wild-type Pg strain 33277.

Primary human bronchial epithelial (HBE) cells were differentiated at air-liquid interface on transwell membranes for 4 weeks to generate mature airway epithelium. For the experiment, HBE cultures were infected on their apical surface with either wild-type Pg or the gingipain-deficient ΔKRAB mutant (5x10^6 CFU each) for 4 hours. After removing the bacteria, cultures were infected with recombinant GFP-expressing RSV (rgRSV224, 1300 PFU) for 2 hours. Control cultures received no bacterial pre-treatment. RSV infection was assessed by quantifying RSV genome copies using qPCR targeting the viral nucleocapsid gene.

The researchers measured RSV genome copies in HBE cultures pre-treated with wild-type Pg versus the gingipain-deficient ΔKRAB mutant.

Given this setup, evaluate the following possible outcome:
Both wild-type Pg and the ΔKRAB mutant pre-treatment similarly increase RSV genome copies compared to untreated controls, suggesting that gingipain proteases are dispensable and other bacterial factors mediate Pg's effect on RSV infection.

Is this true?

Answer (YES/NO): NO